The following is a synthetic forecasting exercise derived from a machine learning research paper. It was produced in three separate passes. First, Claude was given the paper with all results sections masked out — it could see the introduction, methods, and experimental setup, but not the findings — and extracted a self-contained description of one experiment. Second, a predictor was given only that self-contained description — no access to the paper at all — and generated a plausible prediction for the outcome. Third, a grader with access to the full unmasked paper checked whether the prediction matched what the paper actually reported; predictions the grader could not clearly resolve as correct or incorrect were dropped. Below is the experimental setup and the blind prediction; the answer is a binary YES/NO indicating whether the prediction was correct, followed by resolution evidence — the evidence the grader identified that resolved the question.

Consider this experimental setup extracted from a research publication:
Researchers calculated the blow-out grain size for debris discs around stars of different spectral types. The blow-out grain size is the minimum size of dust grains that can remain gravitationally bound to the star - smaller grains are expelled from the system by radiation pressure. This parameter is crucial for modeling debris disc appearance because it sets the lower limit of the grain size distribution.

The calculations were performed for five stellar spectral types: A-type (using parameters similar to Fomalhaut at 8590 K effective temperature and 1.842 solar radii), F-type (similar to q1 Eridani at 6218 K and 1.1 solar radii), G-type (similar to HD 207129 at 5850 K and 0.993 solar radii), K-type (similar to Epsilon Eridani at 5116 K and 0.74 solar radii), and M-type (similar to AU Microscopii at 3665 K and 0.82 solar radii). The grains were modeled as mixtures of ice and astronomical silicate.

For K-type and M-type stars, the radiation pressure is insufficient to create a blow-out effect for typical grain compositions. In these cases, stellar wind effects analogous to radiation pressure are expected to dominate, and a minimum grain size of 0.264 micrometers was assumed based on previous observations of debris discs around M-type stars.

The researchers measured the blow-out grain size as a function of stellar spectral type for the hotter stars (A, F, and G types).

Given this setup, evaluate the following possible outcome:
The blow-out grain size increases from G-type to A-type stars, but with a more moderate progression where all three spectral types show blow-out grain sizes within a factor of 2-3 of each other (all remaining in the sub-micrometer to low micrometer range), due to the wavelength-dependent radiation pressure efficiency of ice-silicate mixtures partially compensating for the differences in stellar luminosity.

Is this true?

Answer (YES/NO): NO